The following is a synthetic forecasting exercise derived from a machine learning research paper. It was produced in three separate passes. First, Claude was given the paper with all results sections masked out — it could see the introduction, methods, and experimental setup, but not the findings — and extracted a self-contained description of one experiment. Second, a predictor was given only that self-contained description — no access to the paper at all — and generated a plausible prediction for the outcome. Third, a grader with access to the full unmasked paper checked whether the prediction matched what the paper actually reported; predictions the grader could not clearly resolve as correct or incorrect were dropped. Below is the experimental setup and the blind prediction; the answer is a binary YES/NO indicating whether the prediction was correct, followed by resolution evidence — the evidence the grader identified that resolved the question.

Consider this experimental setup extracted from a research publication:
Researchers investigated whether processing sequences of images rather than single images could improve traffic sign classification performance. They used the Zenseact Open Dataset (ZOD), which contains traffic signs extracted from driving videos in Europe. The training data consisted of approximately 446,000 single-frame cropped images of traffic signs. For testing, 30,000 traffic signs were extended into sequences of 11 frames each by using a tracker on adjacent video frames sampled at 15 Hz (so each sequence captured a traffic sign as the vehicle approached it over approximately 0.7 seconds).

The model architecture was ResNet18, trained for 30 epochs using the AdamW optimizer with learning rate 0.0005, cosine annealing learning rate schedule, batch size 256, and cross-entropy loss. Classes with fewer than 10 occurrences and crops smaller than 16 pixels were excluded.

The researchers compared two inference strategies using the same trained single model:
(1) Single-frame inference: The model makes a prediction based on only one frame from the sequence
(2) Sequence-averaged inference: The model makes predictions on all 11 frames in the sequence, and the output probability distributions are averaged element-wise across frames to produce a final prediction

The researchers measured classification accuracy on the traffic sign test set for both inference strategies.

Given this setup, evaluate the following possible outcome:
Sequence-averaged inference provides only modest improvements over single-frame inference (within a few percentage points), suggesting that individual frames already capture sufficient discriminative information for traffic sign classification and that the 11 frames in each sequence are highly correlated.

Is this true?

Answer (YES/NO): NO